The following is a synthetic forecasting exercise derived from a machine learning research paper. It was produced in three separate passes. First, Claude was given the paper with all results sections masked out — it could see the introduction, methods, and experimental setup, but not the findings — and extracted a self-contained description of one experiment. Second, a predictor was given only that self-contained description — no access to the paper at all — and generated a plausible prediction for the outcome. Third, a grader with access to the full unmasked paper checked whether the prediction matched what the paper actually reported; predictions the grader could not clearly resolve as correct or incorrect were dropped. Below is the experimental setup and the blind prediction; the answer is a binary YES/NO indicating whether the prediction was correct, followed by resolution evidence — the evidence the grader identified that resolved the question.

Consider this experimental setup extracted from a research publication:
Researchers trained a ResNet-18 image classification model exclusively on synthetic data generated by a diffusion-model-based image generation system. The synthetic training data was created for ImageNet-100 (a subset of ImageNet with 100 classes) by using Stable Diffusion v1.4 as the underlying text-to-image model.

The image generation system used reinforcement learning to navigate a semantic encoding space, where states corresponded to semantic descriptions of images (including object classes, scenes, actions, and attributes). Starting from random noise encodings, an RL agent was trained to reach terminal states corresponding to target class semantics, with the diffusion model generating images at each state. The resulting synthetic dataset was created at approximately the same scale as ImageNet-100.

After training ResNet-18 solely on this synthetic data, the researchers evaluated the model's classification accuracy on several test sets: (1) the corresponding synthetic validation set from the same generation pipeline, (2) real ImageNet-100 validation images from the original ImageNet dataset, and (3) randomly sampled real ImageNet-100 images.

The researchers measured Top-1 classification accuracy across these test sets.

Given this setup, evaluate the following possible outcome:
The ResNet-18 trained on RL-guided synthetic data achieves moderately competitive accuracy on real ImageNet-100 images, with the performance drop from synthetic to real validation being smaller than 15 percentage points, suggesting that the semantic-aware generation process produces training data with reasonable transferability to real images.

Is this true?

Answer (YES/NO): NO